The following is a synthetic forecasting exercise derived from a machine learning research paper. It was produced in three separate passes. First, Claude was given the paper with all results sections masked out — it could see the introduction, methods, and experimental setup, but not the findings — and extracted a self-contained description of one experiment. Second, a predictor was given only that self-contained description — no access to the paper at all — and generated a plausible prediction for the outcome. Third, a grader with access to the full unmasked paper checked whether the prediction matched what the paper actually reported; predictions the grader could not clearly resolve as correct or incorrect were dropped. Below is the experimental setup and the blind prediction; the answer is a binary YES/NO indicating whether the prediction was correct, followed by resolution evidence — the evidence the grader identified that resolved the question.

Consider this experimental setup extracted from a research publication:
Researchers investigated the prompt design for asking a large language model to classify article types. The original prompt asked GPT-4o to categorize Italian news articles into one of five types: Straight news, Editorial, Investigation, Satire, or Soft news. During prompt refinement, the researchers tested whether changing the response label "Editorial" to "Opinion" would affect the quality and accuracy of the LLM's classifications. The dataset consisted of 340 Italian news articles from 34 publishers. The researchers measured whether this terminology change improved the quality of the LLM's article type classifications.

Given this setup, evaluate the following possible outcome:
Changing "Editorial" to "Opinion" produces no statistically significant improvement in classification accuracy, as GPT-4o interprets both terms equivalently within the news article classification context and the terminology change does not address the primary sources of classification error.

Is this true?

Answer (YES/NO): NO